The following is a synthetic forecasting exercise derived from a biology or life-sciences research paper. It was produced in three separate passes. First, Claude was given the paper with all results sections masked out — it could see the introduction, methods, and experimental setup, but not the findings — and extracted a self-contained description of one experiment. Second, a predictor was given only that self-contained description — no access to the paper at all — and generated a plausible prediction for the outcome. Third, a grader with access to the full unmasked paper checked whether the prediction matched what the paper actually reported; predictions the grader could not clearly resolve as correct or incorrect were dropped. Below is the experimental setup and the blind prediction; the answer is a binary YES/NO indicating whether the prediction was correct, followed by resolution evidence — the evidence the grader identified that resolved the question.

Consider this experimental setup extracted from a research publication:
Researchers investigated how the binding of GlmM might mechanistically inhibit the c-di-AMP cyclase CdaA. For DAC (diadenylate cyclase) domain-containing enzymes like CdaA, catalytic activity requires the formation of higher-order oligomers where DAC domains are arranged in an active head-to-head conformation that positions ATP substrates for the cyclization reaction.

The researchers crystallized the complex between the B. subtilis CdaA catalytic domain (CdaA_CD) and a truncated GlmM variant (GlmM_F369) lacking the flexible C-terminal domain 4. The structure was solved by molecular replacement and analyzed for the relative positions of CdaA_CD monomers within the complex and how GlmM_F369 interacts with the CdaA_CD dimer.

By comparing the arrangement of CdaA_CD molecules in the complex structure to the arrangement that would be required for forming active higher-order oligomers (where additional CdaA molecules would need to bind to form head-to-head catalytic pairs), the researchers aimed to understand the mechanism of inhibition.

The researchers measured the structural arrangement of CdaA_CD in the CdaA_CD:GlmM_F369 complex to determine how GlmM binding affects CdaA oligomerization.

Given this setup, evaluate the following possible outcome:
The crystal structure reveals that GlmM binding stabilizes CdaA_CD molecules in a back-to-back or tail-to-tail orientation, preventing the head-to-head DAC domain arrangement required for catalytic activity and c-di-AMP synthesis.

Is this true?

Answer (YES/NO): NO